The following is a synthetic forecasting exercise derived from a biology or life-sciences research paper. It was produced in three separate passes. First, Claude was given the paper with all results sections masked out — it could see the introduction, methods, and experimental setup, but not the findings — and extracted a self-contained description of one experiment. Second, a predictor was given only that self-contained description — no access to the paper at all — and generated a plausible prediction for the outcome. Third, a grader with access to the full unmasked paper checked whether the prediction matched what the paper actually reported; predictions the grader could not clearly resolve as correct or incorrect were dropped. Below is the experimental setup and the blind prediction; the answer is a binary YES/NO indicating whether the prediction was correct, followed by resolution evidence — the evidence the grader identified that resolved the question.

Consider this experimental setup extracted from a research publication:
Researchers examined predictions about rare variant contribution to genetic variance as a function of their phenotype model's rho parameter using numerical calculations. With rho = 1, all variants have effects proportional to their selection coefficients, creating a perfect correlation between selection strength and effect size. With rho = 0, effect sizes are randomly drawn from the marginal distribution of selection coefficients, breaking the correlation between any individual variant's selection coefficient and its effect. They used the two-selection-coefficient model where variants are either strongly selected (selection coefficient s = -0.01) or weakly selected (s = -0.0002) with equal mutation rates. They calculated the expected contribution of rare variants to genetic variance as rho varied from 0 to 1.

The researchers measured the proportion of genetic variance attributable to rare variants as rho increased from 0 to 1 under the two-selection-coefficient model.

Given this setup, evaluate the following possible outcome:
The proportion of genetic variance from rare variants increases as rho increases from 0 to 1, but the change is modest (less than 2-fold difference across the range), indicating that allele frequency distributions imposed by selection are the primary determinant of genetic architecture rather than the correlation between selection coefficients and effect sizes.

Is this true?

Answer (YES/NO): NO